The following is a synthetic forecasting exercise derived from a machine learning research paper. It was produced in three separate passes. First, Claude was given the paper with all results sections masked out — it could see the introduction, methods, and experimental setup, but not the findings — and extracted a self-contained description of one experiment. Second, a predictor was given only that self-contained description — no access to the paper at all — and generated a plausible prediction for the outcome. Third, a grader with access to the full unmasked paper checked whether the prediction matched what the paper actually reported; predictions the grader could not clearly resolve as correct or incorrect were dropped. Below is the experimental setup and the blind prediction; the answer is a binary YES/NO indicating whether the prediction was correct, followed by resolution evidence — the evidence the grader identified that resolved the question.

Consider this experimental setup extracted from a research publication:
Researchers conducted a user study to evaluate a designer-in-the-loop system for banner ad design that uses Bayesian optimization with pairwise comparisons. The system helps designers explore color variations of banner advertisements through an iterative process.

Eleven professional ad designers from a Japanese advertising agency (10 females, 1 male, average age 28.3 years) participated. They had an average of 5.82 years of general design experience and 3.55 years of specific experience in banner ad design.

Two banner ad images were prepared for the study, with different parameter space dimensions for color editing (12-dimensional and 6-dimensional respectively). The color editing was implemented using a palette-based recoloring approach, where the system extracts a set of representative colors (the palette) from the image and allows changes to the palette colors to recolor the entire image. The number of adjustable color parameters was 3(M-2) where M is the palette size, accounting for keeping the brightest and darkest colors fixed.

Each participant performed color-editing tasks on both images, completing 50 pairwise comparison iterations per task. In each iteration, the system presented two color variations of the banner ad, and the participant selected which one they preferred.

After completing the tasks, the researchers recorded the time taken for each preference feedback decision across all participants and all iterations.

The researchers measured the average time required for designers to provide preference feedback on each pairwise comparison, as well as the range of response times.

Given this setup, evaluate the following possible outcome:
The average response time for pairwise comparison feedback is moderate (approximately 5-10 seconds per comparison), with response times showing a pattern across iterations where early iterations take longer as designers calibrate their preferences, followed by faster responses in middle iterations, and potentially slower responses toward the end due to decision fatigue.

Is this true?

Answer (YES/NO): NO